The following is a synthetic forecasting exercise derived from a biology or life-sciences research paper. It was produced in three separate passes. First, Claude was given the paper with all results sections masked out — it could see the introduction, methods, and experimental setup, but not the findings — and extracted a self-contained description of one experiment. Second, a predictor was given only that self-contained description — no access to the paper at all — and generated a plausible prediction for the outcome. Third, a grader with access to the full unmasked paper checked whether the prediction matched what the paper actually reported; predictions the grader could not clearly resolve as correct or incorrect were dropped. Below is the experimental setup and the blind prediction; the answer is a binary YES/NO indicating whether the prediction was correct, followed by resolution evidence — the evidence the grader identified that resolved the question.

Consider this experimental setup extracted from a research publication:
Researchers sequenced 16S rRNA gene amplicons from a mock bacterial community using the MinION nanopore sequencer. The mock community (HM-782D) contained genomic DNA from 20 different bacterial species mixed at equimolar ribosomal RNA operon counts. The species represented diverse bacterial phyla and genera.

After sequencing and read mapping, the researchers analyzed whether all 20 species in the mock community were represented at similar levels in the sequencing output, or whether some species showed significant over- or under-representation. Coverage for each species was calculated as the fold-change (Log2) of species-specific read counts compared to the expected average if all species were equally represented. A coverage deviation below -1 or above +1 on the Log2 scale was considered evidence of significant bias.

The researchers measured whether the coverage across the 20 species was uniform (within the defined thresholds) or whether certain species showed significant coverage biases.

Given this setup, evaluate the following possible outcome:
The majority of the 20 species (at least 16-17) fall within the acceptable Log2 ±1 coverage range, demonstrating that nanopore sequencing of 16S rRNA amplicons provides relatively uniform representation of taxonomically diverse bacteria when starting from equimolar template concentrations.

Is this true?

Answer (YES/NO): YES